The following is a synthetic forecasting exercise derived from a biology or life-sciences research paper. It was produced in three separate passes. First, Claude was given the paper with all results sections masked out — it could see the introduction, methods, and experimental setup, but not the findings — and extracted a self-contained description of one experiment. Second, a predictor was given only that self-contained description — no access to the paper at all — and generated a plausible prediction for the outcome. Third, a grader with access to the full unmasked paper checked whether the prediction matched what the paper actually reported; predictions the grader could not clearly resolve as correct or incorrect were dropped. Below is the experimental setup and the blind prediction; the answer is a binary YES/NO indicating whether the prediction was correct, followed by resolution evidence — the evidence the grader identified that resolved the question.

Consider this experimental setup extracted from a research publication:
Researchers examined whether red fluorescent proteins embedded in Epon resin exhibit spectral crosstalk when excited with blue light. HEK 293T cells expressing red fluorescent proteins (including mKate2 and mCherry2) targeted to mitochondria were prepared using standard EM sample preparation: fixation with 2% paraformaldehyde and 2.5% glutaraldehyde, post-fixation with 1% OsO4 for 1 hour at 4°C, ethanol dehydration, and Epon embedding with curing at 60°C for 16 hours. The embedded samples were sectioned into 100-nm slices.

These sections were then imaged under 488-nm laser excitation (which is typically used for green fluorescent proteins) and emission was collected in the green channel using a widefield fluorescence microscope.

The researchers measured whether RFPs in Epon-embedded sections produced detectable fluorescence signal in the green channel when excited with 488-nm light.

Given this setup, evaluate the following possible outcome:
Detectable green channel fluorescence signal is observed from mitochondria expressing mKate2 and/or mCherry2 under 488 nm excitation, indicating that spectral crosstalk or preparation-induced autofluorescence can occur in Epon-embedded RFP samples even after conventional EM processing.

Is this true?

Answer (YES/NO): YES